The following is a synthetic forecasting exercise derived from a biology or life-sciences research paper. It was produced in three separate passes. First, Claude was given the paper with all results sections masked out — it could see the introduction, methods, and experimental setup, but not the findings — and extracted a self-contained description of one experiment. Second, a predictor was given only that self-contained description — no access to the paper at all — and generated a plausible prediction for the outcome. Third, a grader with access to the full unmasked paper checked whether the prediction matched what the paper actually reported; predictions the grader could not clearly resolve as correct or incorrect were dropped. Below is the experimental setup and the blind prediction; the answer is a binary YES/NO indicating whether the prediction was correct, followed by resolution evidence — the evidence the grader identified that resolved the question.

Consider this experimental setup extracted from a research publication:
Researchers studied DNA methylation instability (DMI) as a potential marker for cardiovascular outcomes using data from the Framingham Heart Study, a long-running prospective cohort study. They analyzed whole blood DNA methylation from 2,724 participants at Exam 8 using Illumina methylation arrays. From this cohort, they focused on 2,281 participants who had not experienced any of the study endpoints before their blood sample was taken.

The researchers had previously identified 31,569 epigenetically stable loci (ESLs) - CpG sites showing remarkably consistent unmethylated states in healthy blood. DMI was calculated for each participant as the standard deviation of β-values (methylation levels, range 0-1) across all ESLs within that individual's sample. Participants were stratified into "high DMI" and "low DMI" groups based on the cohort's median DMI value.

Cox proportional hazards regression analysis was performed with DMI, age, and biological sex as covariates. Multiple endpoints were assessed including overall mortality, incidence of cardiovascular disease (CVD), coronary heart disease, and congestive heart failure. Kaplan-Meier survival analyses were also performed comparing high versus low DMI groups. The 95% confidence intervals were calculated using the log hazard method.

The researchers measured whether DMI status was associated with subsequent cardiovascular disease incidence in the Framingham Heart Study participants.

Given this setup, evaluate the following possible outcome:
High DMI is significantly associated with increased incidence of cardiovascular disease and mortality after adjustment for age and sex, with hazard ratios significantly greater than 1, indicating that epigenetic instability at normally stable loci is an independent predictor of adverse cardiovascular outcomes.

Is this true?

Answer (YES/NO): NO